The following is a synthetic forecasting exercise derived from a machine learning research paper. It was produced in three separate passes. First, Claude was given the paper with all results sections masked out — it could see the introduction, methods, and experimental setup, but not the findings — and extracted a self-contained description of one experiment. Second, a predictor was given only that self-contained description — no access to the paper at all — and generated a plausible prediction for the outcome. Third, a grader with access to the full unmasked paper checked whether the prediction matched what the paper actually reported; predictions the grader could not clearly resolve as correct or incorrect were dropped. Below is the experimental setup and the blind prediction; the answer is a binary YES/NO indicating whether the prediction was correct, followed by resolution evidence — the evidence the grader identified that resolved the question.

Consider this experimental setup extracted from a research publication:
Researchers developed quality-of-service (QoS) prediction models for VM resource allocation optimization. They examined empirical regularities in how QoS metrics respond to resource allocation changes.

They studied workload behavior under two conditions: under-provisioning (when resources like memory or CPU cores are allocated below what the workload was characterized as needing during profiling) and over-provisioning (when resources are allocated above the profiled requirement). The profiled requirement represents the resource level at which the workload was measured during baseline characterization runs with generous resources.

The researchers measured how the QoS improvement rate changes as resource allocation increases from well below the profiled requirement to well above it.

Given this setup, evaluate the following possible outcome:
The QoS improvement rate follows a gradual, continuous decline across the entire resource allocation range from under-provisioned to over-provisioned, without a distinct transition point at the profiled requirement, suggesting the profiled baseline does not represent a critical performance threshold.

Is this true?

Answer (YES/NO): NO